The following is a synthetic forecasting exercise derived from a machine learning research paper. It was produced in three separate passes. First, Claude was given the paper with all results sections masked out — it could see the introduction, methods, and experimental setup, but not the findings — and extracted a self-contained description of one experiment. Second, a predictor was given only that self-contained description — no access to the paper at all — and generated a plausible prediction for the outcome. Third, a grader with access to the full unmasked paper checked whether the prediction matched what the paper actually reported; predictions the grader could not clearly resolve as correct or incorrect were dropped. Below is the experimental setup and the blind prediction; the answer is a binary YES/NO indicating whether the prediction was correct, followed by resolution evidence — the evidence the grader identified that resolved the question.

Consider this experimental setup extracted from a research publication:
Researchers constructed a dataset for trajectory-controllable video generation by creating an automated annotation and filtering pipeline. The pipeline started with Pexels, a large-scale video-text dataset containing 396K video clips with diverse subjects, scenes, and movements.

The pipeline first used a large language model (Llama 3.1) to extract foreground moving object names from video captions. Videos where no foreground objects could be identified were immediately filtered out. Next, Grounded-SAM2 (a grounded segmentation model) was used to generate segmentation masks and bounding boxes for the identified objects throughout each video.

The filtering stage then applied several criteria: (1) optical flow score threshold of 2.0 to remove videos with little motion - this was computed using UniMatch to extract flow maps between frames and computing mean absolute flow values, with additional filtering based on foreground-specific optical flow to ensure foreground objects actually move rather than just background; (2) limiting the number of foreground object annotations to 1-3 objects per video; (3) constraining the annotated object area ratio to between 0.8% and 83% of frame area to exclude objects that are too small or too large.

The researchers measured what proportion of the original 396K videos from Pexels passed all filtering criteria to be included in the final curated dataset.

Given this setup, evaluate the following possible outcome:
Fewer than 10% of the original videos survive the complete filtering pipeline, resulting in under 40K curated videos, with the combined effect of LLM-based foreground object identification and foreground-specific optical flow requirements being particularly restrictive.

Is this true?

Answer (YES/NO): NO